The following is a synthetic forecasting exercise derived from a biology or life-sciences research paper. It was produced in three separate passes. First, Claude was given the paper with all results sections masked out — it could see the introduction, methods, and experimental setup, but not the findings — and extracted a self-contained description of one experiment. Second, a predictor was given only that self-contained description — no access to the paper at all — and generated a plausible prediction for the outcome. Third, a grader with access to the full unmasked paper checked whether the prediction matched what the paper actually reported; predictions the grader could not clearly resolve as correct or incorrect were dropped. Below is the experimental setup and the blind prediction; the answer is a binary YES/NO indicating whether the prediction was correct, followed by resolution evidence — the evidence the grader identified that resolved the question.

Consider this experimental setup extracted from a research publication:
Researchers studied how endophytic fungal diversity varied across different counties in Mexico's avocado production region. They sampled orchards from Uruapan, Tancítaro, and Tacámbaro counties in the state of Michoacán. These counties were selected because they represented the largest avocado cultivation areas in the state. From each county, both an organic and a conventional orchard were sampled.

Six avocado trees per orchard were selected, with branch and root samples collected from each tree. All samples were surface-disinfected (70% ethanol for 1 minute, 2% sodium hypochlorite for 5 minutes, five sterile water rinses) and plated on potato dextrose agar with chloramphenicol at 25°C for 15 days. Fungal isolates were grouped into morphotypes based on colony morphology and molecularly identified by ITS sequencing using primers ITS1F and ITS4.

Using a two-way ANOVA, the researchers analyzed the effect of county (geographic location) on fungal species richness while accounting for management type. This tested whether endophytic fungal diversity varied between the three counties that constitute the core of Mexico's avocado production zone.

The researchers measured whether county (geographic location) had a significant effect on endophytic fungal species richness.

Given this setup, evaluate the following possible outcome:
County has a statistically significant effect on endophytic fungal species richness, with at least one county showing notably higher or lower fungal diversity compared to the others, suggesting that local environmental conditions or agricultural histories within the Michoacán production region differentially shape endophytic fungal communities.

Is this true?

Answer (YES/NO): NO